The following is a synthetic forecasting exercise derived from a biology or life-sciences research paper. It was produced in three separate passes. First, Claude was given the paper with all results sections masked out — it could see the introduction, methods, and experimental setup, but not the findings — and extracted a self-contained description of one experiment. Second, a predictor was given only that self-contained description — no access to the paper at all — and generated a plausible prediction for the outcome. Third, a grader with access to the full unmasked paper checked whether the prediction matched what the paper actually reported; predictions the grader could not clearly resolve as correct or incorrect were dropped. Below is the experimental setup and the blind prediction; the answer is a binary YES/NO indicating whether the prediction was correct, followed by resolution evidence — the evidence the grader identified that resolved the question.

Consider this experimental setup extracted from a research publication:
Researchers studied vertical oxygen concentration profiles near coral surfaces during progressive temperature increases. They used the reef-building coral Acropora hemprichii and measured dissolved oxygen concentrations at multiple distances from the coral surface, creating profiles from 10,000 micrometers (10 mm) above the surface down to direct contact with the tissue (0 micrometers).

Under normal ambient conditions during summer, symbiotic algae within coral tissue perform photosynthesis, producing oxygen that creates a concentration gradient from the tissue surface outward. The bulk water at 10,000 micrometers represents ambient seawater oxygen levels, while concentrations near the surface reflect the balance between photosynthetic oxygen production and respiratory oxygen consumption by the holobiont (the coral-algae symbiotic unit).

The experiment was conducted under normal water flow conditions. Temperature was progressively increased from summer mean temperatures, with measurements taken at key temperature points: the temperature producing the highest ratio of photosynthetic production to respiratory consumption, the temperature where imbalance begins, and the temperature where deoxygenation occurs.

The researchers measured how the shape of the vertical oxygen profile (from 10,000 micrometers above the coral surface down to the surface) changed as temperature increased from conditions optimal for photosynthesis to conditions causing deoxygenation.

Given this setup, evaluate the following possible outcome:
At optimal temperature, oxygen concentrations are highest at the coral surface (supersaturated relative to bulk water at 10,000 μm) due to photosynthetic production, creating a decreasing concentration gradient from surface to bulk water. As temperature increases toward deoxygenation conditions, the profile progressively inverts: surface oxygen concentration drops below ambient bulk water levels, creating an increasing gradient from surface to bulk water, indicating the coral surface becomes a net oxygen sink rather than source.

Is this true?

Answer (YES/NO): YES